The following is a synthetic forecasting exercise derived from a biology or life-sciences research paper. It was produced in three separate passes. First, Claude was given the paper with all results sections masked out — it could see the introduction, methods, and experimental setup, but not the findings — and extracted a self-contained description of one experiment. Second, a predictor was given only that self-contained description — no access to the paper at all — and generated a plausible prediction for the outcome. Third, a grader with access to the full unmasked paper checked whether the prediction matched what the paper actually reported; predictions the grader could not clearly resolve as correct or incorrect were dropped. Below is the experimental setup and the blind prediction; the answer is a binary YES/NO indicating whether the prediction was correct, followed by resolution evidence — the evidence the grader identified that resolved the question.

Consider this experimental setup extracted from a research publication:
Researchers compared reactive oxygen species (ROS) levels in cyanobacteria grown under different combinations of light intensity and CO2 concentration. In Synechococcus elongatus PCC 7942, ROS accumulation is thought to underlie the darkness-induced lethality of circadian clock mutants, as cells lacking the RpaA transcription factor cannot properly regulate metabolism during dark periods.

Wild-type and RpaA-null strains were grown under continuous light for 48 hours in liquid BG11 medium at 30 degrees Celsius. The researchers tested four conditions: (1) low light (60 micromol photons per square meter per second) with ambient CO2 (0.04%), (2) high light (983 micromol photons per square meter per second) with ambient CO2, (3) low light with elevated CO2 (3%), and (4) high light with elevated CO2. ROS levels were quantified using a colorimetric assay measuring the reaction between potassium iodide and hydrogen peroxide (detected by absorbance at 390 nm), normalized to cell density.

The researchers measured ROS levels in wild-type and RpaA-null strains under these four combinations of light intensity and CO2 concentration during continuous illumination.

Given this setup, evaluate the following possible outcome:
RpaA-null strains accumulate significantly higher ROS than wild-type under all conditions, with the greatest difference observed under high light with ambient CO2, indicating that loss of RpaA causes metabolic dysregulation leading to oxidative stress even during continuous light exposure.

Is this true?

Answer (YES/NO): NO